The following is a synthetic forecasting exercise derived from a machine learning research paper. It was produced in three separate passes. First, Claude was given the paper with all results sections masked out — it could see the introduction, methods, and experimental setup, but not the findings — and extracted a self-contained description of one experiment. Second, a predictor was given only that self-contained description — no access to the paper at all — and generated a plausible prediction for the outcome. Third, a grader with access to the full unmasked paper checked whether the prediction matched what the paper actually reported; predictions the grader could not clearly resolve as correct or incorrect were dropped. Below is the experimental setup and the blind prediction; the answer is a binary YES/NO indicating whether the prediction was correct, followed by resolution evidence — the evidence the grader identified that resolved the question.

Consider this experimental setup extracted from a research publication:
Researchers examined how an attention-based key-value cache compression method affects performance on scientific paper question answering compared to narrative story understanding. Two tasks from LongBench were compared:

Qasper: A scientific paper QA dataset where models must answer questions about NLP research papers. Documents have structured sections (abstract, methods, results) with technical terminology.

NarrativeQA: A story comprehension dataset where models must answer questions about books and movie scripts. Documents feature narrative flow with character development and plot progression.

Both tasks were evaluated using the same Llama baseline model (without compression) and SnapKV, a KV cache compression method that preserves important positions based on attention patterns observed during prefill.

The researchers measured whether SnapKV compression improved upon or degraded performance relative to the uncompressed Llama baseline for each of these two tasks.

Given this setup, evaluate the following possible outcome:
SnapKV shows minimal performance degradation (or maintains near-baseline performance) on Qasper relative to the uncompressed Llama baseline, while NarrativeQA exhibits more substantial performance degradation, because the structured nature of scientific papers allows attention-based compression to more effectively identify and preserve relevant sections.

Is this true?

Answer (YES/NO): YES